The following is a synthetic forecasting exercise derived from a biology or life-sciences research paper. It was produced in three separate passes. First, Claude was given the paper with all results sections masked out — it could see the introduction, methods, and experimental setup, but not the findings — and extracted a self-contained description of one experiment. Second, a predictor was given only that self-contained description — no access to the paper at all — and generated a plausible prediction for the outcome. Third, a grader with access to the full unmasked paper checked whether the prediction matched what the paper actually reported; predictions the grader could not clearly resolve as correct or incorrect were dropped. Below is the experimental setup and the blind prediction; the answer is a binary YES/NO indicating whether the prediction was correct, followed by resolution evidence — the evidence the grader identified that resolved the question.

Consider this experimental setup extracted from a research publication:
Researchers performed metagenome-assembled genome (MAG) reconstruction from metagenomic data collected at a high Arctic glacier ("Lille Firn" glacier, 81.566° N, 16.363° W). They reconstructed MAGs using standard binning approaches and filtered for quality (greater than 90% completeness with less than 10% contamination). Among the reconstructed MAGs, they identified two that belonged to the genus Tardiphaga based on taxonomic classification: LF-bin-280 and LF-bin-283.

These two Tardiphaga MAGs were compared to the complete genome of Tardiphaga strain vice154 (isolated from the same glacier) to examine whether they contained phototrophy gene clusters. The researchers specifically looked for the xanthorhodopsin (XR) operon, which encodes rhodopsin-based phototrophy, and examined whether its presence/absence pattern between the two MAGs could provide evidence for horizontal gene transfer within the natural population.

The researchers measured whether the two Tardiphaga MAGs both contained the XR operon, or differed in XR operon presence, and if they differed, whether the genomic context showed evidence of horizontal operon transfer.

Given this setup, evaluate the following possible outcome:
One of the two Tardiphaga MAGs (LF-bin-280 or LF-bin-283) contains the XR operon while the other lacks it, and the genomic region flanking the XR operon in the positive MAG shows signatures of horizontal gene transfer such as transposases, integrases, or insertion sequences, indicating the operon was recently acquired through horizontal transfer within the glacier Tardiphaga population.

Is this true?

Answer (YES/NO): YES